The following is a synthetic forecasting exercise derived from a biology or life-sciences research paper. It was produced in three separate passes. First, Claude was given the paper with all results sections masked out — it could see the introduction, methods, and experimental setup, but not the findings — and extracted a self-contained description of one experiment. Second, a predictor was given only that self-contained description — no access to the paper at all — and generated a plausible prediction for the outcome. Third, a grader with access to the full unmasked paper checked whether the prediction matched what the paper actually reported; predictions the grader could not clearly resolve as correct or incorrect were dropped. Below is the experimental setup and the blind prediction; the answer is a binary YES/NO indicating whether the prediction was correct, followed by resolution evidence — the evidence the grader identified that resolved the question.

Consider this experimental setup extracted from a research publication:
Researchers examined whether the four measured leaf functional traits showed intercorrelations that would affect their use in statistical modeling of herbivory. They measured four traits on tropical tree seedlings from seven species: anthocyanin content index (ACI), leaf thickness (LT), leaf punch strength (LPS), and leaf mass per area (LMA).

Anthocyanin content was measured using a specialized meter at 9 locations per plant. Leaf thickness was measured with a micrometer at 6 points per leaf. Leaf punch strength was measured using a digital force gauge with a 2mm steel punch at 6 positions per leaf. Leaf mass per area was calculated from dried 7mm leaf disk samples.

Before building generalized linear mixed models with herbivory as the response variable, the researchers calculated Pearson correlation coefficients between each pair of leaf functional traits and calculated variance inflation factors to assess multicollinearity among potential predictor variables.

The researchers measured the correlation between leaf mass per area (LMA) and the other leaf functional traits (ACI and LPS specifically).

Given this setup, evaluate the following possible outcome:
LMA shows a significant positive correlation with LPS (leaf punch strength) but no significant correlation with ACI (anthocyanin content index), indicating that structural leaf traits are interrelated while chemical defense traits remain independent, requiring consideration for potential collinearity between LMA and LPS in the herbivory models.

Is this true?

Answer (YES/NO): NO